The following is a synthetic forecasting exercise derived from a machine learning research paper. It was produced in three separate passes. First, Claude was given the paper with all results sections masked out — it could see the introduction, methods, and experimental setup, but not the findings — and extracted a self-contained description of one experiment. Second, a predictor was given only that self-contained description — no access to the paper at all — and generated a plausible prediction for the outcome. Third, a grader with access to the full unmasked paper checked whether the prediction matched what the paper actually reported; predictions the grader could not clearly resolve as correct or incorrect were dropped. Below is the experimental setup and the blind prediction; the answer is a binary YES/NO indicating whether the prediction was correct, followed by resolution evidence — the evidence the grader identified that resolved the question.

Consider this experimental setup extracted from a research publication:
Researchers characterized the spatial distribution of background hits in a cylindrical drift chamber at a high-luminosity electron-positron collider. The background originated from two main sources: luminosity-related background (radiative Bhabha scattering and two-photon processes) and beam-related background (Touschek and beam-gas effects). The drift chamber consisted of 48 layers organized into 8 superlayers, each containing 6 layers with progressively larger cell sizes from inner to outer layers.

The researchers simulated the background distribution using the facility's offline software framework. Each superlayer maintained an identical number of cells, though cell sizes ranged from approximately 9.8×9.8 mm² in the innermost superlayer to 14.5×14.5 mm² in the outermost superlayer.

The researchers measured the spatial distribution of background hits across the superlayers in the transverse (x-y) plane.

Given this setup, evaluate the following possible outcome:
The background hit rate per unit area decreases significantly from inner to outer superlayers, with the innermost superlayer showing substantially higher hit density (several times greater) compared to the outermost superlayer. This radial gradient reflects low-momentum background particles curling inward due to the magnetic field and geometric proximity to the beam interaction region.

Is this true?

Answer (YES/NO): NO